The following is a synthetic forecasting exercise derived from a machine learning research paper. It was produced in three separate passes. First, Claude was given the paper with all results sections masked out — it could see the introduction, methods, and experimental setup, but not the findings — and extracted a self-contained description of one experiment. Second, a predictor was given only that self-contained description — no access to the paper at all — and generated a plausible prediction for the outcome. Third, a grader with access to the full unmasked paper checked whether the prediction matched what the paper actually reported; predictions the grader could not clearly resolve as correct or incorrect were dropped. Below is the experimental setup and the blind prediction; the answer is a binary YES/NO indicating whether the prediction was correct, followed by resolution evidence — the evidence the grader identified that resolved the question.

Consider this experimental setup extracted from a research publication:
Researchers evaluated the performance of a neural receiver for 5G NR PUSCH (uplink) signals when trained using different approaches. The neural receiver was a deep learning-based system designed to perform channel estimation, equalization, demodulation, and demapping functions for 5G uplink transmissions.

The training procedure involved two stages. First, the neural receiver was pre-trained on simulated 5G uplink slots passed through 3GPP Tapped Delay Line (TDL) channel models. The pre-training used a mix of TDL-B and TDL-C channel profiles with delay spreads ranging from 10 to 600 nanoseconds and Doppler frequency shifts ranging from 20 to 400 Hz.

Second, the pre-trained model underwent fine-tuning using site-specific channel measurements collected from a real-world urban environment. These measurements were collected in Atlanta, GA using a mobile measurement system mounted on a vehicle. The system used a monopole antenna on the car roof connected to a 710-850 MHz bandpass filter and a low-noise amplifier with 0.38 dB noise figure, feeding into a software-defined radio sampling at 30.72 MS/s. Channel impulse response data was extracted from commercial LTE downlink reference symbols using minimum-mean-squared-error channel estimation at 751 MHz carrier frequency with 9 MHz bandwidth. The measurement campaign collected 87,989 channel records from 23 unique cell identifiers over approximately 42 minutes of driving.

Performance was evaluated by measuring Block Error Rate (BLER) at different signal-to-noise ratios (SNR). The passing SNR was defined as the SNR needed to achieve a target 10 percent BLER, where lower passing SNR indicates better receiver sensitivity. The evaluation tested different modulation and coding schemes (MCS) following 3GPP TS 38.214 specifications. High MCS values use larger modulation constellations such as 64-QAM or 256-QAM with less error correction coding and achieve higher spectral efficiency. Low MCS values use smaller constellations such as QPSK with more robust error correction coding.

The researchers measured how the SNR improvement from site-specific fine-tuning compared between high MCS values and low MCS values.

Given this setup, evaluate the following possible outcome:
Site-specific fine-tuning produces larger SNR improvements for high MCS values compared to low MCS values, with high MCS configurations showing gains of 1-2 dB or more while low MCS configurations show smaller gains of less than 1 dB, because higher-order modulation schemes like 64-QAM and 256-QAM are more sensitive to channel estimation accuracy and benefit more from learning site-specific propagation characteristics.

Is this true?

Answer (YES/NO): YES